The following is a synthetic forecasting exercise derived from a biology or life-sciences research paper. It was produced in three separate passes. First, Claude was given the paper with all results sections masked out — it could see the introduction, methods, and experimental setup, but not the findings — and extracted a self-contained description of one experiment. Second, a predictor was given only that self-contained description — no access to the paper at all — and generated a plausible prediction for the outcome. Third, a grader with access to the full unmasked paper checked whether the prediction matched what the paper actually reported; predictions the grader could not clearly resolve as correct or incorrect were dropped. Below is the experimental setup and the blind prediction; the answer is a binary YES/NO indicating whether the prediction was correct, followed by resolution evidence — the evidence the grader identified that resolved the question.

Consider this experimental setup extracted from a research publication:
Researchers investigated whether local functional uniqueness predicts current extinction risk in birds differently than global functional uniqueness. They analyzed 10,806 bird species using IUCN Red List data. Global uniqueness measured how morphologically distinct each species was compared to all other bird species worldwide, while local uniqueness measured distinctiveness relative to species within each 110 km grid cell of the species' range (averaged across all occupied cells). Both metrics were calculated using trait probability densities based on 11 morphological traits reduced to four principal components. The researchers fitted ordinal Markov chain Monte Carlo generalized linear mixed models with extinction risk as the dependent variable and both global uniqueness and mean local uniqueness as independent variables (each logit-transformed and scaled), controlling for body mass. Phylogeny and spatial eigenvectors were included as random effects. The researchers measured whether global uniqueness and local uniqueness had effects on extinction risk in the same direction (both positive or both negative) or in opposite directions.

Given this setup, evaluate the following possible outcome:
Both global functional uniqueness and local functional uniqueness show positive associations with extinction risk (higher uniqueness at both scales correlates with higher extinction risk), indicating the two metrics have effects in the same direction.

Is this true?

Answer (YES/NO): NO